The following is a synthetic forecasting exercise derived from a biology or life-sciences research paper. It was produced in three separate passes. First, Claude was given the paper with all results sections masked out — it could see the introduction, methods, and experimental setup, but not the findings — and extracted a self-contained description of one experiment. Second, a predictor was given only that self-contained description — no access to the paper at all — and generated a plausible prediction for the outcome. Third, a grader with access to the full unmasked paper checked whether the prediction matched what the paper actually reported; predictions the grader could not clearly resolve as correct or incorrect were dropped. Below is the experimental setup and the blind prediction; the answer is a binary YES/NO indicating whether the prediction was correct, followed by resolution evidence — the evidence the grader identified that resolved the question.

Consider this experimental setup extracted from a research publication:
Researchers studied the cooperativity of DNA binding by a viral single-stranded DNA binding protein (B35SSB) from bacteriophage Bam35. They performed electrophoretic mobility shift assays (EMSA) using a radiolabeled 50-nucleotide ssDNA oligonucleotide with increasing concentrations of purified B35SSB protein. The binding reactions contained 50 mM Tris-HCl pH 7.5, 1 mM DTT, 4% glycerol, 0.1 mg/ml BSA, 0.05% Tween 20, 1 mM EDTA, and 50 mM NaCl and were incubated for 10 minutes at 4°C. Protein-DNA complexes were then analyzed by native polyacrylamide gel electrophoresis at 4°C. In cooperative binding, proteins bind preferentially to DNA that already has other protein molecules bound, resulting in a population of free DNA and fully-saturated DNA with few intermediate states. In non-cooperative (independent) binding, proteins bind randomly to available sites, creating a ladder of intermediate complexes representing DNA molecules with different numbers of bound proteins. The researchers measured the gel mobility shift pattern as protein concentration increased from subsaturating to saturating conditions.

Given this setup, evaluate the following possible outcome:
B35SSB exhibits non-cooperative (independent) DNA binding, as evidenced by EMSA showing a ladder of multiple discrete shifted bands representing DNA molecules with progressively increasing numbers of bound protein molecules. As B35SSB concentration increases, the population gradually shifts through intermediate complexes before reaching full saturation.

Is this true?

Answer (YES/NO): NO